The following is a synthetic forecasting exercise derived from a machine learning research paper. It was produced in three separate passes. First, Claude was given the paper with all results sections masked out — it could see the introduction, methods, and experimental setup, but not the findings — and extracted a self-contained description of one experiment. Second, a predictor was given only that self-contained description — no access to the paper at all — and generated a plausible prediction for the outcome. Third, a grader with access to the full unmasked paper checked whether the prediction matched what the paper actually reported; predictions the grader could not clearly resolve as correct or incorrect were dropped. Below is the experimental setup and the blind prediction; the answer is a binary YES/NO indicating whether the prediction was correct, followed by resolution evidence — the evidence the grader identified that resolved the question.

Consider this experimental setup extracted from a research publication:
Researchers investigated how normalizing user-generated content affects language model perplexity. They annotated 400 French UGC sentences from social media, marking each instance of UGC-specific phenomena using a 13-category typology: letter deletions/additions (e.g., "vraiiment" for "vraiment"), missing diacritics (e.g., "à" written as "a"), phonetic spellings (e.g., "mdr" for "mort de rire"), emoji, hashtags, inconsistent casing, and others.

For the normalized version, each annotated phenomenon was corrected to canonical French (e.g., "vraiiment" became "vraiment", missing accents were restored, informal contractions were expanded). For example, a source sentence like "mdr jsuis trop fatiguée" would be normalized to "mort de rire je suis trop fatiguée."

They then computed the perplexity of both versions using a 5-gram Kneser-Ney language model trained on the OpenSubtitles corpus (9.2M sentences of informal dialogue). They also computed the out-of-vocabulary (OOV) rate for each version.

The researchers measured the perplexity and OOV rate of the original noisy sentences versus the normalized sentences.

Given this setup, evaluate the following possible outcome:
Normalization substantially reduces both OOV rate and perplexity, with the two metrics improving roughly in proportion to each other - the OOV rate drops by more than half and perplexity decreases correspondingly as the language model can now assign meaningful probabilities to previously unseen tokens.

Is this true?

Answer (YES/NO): NO